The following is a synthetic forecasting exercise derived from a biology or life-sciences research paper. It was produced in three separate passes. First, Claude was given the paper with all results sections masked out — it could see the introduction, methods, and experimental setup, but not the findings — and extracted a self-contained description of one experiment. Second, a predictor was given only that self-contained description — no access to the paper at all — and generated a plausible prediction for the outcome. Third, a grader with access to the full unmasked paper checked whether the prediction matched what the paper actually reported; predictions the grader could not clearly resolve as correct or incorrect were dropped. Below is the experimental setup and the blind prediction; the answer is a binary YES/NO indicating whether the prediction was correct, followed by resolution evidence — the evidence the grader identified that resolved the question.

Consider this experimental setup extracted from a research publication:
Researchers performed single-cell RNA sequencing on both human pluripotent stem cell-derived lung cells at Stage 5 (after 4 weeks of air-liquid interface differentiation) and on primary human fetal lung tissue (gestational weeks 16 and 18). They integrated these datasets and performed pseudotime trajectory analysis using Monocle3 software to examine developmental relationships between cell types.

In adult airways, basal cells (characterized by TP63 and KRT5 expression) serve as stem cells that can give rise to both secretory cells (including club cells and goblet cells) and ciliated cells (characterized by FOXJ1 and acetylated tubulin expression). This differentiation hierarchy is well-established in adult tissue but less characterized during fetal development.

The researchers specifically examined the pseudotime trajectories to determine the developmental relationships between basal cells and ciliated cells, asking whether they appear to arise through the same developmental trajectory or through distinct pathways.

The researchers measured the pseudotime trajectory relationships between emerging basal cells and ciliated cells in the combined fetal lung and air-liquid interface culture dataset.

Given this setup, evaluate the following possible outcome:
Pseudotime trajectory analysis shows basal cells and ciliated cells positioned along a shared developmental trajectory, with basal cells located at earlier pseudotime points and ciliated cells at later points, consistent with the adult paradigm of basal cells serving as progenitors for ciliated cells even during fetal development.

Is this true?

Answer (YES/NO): YES